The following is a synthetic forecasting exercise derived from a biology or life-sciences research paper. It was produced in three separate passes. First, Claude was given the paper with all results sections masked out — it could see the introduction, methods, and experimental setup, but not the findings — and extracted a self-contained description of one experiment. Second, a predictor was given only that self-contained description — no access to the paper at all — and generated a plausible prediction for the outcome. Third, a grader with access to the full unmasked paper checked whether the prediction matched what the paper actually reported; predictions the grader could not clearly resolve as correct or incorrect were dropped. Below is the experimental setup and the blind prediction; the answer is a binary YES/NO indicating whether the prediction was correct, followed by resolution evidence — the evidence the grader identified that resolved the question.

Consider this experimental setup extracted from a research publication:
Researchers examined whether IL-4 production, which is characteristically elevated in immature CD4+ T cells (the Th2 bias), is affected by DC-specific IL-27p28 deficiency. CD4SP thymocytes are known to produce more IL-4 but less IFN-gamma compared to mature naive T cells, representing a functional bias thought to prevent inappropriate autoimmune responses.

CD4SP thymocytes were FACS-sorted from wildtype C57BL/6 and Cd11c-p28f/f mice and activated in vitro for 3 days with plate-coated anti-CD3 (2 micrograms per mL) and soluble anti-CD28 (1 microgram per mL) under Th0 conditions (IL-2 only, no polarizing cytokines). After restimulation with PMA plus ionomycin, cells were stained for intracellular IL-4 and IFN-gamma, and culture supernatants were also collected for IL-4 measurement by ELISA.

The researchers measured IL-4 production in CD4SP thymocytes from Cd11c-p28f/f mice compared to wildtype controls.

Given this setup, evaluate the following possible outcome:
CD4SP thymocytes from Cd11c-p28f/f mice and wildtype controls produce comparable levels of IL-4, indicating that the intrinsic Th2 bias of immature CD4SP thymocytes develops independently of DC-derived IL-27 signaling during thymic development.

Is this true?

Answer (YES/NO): YES